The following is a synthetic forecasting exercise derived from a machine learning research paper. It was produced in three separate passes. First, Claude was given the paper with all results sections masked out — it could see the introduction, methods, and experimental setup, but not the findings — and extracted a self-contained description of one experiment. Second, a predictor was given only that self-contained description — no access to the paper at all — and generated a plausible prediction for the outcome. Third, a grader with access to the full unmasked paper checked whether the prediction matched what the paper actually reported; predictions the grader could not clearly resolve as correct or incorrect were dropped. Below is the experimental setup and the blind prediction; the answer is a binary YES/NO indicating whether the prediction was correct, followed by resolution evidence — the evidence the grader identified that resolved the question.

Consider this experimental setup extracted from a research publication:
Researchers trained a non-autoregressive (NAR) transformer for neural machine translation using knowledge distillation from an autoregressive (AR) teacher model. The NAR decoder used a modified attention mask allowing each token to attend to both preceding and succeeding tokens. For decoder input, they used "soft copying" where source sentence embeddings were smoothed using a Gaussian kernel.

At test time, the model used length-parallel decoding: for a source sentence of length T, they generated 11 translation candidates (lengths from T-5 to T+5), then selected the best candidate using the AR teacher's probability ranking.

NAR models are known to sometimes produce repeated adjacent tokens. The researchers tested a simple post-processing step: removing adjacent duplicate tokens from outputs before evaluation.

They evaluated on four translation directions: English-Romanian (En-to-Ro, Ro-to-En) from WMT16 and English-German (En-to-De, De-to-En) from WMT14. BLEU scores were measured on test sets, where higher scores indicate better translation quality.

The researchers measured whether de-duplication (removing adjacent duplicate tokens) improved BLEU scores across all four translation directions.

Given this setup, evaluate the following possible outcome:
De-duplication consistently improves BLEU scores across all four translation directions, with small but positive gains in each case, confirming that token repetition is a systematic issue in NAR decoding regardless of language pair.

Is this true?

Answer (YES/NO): YES